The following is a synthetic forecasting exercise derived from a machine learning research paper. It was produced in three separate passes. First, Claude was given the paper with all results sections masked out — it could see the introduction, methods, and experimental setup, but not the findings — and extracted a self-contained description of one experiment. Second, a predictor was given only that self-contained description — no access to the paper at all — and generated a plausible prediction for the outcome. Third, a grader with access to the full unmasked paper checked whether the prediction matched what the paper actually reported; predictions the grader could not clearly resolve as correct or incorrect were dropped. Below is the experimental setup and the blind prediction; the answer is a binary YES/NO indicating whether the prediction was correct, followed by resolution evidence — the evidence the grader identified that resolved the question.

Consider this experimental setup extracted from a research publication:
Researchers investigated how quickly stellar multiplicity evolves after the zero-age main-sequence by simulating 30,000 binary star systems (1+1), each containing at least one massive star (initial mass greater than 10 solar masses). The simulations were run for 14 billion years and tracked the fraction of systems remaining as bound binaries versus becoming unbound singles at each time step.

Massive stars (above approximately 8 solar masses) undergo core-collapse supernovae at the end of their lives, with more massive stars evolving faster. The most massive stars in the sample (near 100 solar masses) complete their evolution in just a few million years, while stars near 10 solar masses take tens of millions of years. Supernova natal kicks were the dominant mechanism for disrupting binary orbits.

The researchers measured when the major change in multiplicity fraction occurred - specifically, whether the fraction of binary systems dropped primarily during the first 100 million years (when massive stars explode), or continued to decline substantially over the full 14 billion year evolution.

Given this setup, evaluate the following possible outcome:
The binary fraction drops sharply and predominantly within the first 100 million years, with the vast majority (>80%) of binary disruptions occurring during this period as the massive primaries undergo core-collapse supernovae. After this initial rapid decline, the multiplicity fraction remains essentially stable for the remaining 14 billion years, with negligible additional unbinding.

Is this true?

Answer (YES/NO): YES